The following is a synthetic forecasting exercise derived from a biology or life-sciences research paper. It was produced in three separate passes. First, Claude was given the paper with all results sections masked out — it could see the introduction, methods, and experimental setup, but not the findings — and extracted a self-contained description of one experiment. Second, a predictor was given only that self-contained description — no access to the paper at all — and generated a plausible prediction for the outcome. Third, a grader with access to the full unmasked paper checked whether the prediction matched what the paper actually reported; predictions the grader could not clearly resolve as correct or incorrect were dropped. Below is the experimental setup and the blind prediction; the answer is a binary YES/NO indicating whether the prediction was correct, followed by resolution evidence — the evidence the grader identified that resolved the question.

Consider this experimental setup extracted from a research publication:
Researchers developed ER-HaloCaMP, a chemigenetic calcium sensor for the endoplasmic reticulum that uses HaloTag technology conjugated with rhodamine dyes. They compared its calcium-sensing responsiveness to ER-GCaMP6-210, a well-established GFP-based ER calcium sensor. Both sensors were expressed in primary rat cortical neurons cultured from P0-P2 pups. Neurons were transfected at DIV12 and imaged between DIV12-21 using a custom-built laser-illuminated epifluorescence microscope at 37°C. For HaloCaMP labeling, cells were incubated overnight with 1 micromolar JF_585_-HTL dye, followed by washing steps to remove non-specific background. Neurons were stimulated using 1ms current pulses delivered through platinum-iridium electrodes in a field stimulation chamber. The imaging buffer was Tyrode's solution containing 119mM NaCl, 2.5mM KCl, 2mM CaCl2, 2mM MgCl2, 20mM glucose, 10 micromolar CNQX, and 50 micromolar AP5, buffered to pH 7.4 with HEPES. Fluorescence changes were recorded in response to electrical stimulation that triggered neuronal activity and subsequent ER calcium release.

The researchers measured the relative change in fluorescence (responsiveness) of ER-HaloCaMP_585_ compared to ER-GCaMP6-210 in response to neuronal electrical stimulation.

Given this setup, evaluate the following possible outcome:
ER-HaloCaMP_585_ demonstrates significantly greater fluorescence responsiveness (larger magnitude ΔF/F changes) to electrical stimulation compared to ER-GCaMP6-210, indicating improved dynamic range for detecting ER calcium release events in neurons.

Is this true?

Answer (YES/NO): NO